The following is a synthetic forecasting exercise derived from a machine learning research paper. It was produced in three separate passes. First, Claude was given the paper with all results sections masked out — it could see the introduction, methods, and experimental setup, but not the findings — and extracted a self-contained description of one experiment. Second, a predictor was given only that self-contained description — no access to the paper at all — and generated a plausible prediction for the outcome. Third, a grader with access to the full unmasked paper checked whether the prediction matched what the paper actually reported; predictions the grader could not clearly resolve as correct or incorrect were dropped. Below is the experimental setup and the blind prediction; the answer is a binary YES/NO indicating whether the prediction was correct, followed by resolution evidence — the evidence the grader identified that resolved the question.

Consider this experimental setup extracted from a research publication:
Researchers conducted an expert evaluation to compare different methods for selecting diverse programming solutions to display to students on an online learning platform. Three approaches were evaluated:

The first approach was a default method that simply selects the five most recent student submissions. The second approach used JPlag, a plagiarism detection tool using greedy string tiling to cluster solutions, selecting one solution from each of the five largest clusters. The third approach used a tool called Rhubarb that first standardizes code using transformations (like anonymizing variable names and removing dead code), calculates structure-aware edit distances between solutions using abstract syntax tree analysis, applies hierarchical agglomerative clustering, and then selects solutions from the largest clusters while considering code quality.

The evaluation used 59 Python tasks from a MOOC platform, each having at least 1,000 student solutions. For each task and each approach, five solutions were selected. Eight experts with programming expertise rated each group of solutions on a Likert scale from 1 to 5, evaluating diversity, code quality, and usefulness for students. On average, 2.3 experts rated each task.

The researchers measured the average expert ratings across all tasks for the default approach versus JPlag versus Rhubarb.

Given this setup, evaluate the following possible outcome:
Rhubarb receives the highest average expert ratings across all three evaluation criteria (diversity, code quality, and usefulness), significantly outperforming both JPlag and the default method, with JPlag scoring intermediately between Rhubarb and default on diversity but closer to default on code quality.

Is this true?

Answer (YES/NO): NO